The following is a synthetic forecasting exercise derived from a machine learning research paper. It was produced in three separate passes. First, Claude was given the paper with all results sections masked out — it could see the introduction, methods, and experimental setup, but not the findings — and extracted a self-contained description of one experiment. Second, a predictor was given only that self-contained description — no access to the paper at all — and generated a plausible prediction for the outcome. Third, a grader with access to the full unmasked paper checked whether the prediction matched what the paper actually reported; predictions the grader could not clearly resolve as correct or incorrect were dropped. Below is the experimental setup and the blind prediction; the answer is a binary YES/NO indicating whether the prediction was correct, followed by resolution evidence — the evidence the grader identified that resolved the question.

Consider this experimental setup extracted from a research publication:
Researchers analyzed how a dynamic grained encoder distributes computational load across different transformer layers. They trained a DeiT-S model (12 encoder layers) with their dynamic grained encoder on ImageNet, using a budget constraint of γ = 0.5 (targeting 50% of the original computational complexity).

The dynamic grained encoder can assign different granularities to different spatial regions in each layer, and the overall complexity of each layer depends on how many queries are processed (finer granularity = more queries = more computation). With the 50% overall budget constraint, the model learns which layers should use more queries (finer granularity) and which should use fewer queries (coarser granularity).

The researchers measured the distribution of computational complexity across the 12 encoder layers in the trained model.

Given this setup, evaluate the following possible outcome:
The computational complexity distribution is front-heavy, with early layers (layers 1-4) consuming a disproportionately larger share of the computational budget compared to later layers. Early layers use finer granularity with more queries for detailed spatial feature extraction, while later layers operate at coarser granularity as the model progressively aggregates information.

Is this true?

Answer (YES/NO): YES